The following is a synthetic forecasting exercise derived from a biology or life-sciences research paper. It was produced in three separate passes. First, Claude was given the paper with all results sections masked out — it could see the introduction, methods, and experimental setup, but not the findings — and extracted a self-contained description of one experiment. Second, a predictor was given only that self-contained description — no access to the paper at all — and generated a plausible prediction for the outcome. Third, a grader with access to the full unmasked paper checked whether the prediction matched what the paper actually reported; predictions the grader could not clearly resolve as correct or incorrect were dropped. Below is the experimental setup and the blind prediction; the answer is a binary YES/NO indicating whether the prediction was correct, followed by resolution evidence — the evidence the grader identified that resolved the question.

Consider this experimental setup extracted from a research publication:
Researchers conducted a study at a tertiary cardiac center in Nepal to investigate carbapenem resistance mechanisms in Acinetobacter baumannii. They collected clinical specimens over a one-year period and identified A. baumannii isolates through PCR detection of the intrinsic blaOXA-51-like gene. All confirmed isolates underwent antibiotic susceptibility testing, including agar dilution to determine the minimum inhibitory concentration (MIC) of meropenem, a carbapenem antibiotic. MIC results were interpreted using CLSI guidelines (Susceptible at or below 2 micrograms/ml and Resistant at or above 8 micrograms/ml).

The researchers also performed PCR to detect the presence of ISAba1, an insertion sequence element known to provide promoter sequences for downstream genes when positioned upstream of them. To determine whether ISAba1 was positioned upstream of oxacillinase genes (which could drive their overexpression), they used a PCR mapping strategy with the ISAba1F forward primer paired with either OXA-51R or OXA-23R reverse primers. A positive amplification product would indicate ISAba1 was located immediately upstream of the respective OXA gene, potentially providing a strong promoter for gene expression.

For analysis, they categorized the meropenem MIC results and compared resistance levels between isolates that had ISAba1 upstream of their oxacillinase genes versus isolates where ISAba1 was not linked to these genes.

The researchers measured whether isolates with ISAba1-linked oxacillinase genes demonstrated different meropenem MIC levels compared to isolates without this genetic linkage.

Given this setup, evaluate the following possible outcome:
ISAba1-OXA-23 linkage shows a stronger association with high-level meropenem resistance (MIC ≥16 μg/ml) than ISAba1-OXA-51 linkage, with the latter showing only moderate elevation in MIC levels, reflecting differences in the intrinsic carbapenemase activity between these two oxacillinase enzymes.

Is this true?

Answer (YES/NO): YES